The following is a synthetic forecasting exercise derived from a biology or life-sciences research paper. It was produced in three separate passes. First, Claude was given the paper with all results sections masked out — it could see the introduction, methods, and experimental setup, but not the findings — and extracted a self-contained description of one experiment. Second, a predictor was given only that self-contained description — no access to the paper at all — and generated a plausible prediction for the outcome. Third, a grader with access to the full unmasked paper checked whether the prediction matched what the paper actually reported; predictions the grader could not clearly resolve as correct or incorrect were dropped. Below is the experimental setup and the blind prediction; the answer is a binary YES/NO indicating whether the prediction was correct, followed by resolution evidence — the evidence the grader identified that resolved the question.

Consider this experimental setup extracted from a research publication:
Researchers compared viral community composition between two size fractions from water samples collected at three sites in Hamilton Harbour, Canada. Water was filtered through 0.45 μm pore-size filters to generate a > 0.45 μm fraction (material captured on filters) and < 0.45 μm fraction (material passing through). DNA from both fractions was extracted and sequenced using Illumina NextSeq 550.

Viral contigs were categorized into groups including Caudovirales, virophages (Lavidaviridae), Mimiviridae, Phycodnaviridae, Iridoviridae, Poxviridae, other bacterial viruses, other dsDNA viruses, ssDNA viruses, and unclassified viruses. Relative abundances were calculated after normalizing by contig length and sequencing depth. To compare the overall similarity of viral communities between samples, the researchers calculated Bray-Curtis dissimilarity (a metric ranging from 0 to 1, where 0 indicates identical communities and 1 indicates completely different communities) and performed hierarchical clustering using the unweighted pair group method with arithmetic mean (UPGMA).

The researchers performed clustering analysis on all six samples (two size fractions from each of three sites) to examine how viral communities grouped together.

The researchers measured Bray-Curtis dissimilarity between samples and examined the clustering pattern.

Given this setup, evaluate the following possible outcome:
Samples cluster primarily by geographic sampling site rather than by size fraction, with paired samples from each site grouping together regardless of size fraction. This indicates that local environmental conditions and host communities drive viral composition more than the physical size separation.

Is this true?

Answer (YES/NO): NO